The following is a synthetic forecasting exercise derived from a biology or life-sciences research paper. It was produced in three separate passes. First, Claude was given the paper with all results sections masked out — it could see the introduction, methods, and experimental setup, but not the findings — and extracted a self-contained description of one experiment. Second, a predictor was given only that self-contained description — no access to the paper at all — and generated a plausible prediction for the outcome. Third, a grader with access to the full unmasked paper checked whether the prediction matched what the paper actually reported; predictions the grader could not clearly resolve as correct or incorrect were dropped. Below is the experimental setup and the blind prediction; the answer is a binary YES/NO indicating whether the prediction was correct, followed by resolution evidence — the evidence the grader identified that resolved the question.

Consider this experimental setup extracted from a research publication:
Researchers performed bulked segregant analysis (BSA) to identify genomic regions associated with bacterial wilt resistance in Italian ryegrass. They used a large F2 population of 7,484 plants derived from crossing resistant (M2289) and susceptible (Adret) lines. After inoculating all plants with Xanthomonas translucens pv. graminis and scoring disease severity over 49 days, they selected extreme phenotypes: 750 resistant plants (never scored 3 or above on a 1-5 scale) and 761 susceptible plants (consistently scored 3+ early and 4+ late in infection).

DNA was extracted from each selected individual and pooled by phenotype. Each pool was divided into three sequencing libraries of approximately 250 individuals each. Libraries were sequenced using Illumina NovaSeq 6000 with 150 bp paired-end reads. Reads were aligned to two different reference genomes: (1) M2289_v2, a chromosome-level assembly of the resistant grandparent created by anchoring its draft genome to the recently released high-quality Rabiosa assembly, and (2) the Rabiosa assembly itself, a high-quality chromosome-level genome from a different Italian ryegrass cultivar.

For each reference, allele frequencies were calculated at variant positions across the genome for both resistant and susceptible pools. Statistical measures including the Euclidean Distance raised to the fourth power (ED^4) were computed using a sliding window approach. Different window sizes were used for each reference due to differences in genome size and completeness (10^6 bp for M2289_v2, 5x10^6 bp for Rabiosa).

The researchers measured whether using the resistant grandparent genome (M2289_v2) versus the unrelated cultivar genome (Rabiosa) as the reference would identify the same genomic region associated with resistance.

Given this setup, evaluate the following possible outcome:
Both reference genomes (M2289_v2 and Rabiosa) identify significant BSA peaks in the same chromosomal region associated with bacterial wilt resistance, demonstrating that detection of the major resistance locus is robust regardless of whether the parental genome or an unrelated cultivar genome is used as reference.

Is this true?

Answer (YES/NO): YES